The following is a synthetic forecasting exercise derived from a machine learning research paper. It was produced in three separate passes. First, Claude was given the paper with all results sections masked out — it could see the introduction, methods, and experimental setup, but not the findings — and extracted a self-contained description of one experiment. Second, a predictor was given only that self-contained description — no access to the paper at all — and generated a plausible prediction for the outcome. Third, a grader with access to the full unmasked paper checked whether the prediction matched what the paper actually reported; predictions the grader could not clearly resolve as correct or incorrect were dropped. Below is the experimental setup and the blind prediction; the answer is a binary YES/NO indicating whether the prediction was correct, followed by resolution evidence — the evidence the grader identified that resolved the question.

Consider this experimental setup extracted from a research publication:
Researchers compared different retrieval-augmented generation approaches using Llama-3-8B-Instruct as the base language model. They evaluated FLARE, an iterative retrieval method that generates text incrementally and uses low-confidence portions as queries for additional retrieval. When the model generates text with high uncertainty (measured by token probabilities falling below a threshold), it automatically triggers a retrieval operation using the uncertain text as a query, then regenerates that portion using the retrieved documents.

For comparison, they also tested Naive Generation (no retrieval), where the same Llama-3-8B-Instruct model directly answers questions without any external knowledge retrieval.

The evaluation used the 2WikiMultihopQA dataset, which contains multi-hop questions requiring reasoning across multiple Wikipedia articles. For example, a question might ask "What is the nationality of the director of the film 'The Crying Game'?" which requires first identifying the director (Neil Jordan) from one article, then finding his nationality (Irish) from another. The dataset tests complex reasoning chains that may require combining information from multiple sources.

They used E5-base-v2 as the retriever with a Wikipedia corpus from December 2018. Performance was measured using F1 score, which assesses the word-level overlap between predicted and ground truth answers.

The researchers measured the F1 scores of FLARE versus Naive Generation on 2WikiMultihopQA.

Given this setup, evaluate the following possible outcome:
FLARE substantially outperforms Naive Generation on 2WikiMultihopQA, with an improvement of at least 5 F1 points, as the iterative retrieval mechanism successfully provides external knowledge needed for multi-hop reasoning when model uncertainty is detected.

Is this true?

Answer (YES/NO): NO